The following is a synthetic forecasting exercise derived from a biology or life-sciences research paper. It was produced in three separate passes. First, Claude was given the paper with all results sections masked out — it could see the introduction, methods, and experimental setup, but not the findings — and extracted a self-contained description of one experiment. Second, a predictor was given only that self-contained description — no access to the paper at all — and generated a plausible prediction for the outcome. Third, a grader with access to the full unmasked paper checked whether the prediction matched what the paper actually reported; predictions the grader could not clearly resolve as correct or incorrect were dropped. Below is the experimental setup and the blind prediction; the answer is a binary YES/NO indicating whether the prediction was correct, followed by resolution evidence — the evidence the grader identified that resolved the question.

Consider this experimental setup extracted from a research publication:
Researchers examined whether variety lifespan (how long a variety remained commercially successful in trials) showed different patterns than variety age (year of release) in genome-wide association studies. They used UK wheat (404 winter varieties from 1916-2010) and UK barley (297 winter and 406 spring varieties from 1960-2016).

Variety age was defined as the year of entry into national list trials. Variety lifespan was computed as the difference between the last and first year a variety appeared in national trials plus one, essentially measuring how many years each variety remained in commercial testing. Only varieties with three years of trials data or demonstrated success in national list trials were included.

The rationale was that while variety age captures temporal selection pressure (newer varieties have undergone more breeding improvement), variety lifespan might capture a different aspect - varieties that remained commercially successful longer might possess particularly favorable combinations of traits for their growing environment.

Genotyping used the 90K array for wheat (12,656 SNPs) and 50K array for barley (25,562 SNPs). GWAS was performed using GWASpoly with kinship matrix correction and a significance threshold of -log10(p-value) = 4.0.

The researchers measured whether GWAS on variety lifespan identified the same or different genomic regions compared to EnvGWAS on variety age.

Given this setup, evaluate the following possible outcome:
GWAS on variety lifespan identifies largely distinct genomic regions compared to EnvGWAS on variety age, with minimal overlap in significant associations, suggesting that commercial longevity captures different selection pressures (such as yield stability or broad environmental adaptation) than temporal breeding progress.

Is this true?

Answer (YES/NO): NO